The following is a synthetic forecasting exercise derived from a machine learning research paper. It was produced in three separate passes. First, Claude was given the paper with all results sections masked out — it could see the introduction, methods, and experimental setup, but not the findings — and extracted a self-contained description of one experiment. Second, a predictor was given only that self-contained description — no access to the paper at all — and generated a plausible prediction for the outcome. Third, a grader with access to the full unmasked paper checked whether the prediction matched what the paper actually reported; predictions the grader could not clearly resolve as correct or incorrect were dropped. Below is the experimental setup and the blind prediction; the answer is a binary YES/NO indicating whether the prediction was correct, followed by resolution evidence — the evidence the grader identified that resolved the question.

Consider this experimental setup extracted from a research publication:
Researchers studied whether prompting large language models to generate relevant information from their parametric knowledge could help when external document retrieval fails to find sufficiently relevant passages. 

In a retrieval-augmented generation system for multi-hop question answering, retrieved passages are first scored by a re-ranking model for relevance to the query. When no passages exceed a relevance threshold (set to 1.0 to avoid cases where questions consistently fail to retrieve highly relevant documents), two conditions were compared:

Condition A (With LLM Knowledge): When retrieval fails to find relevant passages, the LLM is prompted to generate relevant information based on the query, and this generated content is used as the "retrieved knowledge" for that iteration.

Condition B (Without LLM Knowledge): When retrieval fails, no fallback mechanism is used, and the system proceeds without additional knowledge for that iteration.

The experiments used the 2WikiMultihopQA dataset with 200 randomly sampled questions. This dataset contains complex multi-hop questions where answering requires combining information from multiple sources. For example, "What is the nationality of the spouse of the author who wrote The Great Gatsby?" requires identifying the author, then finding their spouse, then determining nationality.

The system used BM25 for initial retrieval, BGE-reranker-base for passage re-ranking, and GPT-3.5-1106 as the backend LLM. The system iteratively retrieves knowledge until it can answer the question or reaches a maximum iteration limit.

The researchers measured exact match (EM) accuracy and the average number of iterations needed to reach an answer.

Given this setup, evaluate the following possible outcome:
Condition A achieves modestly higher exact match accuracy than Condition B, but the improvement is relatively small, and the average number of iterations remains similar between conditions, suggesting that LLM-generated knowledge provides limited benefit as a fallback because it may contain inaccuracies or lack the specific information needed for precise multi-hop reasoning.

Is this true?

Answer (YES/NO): YES